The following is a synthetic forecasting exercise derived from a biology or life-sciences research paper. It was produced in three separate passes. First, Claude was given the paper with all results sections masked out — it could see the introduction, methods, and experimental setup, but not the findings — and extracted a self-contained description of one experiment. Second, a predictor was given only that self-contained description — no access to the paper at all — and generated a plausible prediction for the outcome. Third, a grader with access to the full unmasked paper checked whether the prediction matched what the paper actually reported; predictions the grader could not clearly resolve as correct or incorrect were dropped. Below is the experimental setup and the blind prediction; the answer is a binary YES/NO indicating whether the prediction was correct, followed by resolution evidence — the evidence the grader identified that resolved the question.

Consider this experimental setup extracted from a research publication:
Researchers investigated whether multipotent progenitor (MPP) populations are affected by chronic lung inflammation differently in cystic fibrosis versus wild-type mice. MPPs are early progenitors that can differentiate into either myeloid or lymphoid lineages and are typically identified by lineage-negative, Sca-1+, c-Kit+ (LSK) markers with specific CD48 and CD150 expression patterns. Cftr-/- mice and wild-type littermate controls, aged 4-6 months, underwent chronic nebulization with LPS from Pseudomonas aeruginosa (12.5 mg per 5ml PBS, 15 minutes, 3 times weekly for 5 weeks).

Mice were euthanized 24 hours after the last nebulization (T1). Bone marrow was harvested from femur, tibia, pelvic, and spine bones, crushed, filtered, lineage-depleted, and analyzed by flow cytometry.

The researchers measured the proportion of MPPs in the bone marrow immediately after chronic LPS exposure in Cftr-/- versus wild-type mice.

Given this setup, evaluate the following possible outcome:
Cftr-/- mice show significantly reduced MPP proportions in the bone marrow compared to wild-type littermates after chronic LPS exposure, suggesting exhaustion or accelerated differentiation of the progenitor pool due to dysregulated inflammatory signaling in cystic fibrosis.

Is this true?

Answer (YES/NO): NO